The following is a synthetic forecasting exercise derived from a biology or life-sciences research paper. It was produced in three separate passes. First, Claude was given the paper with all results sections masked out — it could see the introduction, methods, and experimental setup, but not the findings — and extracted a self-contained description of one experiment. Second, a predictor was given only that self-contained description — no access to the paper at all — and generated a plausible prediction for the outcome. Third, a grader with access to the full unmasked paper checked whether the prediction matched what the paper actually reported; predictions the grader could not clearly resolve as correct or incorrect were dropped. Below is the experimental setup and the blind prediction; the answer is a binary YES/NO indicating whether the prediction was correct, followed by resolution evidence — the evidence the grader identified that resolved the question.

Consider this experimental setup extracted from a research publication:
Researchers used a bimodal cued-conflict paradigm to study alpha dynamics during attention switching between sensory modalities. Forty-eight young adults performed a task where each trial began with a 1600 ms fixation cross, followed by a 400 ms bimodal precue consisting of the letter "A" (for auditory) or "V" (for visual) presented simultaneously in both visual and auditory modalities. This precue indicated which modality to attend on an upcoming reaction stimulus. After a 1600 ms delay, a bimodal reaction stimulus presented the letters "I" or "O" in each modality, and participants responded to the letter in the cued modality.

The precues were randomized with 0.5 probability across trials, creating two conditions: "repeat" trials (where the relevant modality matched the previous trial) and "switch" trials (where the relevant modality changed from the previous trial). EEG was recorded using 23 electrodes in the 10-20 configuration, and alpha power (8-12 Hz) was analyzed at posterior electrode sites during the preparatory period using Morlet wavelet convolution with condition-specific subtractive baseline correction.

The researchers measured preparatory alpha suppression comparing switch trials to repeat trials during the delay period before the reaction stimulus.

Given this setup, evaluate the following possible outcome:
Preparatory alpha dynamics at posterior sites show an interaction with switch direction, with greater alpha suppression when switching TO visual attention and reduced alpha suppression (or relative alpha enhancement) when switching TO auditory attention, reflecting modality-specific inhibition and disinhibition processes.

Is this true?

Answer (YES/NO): NO